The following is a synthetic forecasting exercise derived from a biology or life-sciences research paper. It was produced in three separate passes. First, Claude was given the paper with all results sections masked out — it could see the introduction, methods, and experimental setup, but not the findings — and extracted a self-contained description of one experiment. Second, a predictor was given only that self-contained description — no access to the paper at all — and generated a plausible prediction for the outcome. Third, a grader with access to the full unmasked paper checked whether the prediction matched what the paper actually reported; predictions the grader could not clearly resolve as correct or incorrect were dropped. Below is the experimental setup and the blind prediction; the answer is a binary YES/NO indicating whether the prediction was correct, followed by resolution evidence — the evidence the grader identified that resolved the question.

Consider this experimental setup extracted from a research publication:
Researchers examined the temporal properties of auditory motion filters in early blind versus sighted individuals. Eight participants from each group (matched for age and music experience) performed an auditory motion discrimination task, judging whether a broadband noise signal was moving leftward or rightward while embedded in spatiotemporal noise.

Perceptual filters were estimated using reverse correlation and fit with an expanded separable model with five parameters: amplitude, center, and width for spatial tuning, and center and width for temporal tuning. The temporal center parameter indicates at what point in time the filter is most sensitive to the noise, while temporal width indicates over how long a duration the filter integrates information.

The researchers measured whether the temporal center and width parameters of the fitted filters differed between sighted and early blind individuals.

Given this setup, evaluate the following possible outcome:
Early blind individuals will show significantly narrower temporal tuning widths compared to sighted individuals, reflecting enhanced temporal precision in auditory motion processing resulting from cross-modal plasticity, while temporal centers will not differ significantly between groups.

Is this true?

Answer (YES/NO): NO